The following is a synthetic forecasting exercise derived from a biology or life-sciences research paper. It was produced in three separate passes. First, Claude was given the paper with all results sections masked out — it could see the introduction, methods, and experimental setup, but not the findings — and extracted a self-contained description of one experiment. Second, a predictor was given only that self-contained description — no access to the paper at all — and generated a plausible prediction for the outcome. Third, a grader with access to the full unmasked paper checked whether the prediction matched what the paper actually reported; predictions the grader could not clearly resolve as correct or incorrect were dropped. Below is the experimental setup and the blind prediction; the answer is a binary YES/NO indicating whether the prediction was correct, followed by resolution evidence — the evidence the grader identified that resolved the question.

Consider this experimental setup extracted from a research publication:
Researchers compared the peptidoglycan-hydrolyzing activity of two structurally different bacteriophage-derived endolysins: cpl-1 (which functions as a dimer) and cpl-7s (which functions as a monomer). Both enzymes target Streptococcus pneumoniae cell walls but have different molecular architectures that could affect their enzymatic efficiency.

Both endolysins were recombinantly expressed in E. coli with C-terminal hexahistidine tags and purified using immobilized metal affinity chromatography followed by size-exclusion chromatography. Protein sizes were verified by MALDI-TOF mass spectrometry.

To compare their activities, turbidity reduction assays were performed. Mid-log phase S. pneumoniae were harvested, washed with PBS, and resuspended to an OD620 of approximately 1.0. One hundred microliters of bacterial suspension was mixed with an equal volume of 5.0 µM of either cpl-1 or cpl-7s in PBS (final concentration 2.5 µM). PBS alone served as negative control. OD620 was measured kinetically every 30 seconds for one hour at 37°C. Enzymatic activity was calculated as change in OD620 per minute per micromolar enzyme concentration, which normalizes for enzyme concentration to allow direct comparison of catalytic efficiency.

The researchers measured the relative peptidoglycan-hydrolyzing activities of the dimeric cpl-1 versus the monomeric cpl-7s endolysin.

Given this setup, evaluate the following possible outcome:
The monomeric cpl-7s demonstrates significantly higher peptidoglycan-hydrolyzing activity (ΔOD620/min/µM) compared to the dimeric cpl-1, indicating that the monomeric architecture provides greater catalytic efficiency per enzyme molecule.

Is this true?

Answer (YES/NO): NO